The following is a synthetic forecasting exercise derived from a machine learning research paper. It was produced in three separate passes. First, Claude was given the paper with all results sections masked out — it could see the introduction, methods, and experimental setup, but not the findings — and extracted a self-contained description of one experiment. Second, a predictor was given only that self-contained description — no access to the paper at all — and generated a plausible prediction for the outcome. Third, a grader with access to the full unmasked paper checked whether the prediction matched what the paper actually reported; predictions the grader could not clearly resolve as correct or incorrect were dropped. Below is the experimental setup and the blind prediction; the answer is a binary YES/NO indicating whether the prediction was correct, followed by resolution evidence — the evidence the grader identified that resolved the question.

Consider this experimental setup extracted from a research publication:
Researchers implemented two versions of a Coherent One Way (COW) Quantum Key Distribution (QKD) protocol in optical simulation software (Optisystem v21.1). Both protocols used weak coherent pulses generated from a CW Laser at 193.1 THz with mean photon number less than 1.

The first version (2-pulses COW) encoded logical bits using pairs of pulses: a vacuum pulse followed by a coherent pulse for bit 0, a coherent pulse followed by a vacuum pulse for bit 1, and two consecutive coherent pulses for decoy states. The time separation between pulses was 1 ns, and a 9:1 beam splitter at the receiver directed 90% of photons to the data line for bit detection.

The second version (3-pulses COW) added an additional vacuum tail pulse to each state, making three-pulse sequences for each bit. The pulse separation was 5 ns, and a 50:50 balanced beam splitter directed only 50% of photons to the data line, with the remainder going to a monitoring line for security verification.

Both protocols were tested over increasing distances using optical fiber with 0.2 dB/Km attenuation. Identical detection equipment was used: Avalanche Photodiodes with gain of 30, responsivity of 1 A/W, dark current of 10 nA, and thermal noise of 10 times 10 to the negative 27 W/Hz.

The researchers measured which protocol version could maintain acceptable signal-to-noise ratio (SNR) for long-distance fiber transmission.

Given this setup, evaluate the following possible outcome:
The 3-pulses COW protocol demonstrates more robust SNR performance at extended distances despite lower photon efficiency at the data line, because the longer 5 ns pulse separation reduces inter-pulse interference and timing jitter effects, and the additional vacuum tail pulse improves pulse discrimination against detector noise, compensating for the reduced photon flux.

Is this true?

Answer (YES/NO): NO